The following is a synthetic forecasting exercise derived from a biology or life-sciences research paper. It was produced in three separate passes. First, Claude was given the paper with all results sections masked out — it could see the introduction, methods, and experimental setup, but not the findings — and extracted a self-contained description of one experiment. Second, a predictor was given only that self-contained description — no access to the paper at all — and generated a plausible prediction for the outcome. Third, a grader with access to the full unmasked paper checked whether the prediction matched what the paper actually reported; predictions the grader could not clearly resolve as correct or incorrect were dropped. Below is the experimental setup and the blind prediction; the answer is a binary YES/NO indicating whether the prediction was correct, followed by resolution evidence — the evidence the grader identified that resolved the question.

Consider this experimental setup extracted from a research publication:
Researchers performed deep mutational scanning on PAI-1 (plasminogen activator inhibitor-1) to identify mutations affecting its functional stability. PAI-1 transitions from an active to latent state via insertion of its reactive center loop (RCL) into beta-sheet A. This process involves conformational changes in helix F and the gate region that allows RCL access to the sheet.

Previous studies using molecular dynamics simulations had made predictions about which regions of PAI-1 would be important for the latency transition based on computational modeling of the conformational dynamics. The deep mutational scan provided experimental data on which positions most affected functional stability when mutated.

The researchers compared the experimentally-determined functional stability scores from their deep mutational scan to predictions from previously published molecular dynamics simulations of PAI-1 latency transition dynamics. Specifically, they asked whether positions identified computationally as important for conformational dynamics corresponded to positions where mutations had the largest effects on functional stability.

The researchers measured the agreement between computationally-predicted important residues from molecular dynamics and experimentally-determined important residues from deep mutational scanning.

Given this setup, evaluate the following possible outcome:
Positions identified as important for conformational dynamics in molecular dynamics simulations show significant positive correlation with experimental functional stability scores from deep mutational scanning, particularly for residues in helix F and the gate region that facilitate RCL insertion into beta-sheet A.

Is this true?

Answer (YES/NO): NO